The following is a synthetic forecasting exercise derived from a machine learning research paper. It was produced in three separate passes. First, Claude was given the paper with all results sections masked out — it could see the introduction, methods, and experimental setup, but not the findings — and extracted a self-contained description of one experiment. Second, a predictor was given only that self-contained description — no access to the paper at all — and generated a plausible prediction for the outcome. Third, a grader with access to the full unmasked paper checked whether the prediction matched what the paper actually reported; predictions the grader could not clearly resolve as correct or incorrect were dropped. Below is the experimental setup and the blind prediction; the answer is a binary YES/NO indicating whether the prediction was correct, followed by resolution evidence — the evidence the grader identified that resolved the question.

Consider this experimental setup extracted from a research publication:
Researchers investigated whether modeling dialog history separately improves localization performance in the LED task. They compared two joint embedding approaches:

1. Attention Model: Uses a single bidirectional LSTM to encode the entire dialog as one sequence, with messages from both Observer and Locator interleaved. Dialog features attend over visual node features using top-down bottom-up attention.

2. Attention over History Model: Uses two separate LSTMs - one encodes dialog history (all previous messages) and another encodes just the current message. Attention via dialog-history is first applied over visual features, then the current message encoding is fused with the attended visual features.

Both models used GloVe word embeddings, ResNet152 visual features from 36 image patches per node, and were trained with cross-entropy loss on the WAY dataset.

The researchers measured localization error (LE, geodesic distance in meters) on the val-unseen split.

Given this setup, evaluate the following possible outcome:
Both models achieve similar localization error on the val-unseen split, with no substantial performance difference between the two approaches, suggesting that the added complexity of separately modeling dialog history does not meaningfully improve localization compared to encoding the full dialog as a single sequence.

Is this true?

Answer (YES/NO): YES